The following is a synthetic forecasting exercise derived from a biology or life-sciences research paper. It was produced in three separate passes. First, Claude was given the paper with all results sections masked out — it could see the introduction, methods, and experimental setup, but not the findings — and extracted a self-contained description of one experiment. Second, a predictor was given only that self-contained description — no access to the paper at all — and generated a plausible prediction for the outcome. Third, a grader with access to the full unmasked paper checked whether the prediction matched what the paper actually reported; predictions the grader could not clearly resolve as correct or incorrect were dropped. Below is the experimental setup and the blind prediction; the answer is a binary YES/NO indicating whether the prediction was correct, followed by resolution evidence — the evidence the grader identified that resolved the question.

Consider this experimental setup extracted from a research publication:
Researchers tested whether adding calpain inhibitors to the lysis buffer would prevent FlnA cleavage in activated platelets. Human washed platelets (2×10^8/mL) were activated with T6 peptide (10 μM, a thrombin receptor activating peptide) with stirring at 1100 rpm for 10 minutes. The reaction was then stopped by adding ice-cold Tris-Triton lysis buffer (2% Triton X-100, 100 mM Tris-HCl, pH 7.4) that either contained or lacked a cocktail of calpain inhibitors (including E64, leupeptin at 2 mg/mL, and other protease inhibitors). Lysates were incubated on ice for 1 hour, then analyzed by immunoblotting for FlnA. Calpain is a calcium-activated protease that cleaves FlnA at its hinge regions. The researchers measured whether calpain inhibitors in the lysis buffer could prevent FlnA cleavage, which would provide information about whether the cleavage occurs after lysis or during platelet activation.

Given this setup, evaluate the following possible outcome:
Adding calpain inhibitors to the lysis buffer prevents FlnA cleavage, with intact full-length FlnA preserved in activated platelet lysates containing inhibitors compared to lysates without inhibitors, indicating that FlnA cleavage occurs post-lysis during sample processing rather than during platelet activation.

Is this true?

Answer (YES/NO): NO